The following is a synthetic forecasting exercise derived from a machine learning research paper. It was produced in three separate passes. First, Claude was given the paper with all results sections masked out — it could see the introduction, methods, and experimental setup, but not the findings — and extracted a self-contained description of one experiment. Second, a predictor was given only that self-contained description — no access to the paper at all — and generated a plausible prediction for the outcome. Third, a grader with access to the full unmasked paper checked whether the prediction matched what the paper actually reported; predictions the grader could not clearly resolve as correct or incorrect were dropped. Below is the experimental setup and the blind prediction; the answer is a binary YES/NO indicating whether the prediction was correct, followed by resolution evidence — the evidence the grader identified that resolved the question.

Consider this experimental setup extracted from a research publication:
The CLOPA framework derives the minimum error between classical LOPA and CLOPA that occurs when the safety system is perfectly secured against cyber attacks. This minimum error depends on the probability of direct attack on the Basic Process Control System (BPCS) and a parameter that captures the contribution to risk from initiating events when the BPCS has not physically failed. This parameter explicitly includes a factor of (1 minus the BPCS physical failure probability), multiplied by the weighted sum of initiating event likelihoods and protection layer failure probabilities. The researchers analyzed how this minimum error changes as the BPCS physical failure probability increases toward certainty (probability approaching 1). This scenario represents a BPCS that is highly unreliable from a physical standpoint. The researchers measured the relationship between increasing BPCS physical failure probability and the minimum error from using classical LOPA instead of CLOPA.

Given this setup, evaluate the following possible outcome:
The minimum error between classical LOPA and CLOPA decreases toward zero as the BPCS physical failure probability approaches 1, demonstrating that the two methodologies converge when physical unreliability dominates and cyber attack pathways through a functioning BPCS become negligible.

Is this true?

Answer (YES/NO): YES